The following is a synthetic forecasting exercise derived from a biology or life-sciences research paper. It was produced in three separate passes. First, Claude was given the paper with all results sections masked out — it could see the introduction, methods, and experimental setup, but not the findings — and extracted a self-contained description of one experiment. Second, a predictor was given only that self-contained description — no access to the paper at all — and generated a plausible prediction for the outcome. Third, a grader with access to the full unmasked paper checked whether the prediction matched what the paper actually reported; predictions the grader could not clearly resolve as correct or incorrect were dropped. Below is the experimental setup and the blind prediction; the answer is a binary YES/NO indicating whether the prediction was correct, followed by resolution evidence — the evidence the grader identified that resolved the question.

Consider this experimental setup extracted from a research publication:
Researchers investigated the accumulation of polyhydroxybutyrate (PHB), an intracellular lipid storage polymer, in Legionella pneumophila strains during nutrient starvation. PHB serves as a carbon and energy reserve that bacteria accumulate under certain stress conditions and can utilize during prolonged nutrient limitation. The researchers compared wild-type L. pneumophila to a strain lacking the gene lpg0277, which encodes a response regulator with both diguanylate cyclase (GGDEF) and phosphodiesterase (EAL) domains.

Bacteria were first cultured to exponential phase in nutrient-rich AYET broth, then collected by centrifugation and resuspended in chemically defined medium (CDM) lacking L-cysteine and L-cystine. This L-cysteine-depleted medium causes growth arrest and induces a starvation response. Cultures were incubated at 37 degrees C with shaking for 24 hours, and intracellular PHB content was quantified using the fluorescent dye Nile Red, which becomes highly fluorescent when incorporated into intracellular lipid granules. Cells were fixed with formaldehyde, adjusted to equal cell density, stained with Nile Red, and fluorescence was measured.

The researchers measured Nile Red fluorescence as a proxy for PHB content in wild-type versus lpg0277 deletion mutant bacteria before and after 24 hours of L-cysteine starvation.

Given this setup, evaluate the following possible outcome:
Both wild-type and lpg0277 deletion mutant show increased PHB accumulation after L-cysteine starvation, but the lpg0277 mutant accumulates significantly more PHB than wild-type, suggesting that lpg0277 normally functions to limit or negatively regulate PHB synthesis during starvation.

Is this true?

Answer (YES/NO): NO